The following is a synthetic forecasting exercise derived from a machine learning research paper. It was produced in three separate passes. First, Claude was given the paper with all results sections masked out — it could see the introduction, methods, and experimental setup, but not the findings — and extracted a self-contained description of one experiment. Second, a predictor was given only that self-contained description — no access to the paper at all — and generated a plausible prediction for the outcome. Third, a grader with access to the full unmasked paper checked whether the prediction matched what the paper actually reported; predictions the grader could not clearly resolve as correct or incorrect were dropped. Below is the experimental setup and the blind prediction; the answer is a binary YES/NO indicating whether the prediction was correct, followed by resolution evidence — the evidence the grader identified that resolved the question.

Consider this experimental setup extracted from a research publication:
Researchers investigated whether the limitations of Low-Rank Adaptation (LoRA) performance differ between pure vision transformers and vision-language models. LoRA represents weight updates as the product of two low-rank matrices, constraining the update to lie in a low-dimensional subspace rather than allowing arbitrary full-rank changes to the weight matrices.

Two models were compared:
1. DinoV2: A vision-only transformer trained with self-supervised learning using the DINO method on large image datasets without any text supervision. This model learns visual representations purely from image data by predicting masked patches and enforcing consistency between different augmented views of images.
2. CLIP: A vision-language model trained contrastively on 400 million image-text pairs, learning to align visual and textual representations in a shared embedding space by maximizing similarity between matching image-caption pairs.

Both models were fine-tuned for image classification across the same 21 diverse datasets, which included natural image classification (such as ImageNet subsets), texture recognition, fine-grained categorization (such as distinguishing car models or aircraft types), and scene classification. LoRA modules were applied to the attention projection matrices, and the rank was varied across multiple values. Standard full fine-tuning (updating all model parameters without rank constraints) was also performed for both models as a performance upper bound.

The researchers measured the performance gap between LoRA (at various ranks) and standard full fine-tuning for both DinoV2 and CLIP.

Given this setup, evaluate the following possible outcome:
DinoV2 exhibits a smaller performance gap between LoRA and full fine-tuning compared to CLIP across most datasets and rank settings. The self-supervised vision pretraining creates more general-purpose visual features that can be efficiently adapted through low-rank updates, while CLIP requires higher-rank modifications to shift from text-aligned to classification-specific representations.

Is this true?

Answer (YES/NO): YES